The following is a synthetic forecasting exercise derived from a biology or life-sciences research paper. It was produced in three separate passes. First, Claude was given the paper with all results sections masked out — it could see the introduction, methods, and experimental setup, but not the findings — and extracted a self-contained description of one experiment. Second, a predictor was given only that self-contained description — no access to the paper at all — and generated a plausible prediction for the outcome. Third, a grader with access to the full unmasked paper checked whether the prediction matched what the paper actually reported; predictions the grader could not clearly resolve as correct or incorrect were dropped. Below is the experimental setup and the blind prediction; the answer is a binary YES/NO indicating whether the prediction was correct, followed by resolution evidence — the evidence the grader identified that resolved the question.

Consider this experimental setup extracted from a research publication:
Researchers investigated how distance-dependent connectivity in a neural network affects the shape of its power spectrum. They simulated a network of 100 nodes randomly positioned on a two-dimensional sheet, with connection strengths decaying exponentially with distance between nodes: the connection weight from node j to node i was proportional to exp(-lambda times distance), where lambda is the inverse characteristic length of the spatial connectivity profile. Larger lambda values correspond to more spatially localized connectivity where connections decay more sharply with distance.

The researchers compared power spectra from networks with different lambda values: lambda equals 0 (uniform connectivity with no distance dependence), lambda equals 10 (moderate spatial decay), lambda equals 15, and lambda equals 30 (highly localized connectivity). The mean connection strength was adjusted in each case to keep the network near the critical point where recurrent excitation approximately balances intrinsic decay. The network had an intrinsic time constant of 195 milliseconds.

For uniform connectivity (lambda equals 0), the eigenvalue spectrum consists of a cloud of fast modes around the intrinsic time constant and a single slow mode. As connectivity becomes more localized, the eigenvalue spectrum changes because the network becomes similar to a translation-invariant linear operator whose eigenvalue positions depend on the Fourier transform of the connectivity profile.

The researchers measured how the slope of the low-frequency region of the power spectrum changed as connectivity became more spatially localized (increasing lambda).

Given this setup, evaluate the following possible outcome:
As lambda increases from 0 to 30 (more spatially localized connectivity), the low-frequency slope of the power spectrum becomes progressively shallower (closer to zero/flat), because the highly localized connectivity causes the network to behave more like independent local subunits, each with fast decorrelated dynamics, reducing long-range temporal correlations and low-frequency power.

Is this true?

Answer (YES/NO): NO